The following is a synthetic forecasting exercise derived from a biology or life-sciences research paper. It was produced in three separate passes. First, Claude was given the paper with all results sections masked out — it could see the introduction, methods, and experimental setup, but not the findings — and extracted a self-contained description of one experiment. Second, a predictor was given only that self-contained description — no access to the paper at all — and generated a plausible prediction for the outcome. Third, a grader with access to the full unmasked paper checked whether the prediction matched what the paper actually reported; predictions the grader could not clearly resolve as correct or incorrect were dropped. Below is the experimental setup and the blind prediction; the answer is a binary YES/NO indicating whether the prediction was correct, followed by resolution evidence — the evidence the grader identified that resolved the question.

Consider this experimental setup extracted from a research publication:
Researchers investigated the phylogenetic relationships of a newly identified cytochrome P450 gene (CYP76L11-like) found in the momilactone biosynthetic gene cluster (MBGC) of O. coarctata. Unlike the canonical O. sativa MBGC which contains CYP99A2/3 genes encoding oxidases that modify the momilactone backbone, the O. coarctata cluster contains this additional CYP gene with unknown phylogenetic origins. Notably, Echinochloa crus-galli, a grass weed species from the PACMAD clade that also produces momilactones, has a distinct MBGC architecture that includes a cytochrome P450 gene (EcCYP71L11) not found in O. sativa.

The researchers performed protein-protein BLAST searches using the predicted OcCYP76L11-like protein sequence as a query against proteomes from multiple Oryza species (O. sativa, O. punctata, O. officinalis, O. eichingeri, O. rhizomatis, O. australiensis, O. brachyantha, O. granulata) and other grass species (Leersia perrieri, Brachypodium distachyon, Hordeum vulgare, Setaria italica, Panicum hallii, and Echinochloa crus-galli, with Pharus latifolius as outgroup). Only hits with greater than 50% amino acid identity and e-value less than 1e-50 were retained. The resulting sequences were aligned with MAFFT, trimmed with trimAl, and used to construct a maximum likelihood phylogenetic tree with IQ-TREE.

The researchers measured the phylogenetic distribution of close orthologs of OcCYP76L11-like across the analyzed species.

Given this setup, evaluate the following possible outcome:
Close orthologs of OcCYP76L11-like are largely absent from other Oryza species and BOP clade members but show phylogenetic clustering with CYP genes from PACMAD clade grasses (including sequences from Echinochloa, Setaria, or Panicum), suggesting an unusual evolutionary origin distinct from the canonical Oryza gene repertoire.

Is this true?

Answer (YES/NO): YES